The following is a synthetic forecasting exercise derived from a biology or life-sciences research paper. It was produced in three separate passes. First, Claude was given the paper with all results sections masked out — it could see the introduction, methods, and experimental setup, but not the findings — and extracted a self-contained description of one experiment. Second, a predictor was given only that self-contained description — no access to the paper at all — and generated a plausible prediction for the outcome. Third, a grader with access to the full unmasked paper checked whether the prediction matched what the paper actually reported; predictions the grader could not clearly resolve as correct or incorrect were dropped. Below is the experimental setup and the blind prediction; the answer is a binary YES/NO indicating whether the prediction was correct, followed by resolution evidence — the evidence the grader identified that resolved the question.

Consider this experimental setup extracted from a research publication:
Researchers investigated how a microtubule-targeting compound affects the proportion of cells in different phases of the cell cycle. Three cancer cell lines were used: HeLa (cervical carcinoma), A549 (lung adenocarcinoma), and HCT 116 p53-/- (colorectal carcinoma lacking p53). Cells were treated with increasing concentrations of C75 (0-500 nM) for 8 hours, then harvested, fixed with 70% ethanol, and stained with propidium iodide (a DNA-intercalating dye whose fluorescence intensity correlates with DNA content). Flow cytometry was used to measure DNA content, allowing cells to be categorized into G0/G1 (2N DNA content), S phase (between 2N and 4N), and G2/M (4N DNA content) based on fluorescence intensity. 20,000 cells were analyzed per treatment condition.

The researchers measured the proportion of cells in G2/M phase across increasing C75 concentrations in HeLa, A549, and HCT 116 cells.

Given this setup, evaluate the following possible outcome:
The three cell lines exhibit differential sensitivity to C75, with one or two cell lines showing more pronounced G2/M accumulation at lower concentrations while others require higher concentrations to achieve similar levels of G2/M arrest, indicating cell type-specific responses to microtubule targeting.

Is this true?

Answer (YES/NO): YES